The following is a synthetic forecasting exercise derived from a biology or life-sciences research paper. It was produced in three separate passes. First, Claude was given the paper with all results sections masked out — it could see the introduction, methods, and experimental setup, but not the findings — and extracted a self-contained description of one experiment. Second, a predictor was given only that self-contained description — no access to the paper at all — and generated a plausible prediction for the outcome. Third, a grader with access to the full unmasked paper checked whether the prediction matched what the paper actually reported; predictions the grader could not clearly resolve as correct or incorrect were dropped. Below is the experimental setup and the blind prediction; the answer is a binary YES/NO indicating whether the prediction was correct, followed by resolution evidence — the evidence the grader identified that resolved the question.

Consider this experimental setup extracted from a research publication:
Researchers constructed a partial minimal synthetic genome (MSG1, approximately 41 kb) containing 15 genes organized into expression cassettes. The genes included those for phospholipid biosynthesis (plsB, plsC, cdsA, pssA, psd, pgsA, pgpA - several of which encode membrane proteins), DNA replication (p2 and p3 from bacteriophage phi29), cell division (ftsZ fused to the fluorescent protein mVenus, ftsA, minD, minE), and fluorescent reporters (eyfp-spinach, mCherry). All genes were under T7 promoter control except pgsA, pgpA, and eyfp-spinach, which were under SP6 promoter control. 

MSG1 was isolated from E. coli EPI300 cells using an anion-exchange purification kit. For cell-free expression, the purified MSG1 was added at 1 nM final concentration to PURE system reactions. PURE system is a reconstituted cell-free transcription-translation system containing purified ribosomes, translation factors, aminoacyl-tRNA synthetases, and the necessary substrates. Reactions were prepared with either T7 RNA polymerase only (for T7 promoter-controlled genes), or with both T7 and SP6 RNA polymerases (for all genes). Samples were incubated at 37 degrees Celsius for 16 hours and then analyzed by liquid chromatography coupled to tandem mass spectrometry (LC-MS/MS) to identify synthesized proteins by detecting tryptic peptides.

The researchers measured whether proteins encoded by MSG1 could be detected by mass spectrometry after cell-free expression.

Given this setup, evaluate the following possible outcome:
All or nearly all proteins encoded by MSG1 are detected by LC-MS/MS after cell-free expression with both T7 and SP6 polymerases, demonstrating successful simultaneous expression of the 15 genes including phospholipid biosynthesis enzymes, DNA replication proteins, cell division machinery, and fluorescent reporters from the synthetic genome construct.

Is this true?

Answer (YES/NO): YES